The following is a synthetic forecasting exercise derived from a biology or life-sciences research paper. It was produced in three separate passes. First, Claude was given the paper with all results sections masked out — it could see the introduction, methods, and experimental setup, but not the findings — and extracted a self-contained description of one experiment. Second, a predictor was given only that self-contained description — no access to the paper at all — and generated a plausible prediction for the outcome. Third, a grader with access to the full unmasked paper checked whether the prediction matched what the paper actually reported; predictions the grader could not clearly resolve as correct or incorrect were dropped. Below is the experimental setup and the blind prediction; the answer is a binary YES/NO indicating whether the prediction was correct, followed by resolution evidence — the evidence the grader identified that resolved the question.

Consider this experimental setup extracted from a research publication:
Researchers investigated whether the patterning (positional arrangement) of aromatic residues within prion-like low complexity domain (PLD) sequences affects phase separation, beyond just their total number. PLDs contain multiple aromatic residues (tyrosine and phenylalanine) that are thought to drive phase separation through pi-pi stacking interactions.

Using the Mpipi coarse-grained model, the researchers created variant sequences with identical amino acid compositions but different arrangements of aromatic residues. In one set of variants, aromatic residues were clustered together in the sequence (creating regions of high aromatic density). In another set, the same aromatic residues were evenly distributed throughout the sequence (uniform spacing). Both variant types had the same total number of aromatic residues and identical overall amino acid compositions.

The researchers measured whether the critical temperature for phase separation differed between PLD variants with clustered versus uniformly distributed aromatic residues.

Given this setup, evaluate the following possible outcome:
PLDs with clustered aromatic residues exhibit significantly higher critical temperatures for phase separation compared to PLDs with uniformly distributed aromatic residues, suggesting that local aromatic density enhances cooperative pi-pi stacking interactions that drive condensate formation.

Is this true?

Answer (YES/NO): NO